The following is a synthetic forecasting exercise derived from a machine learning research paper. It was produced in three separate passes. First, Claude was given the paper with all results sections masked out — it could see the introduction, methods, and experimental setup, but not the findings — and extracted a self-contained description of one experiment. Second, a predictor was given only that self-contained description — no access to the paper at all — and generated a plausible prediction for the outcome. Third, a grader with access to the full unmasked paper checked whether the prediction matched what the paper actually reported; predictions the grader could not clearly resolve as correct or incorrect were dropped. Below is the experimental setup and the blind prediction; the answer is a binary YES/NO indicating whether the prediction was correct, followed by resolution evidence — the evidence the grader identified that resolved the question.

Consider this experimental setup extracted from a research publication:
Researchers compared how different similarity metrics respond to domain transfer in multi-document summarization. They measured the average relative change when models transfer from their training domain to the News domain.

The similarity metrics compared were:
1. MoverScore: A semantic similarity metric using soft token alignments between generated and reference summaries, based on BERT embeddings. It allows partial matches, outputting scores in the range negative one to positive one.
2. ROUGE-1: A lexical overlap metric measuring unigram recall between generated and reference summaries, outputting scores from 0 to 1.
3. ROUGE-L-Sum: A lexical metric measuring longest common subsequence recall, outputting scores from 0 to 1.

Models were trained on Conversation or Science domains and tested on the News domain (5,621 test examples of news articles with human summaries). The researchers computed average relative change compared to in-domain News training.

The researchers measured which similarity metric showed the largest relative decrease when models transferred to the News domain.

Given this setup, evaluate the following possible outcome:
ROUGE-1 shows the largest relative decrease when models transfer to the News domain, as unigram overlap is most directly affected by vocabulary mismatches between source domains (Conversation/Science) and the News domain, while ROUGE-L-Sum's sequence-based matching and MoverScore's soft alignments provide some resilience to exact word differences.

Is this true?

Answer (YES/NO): NO